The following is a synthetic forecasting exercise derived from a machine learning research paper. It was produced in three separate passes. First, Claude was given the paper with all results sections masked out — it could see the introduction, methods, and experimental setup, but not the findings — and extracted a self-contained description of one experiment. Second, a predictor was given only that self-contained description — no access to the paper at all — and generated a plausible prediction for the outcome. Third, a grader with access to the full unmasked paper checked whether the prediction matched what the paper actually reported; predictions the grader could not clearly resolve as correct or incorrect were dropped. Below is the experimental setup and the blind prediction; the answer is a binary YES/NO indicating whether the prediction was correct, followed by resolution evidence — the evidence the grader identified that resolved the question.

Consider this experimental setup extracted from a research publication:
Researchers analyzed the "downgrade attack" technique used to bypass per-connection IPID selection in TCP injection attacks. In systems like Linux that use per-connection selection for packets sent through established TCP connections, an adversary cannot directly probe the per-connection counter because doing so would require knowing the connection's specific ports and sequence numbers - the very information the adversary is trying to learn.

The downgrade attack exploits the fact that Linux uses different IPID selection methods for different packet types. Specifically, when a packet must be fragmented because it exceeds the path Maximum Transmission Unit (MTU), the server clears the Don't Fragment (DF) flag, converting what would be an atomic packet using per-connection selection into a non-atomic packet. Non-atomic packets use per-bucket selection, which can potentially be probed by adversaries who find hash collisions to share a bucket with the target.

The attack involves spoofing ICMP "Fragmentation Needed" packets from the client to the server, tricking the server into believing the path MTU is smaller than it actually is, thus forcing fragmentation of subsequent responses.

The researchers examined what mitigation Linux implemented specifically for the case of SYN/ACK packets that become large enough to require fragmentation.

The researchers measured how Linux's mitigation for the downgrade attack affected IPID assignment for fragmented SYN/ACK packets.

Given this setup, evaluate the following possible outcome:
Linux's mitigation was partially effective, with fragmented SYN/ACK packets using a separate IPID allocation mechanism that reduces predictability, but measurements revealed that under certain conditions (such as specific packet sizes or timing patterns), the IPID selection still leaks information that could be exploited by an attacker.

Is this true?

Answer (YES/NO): NO